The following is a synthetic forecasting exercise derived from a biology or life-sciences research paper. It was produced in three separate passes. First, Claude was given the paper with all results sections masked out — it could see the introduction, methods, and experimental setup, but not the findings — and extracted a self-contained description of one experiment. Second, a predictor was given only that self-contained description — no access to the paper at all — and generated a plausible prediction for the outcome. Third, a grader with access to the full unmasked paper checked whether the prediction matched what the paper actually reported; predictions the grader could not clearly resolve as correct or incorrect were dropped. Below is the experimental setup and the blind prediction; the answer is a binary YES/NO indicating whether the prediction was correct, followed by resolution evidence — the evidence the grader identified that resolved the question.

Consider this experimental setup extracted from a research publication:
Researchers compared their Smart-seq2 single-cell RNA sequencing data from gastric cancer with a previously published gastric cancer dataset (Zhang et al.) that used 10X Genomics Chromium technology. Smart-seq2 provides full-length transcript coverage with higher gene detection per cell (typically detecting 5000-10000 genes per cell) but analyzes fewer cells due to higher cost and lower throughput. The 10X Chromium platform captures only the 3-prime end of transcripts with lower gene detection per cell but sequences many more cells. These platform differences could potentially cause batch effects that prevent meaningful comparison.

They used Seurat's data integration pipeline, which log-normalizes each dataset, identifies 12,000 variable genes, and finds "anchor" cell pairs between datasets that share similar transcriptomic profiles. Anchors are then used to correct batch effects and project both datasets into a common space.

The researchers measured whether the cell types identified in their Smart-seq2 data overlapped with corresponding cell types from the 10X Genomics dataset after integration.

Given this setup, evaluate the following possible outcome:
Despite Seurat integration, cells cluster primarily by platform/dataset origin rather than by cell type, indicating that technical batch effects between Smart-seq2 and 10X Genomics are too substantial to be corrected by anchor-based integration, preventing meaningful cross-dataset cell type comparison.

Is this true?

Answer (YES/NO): NO